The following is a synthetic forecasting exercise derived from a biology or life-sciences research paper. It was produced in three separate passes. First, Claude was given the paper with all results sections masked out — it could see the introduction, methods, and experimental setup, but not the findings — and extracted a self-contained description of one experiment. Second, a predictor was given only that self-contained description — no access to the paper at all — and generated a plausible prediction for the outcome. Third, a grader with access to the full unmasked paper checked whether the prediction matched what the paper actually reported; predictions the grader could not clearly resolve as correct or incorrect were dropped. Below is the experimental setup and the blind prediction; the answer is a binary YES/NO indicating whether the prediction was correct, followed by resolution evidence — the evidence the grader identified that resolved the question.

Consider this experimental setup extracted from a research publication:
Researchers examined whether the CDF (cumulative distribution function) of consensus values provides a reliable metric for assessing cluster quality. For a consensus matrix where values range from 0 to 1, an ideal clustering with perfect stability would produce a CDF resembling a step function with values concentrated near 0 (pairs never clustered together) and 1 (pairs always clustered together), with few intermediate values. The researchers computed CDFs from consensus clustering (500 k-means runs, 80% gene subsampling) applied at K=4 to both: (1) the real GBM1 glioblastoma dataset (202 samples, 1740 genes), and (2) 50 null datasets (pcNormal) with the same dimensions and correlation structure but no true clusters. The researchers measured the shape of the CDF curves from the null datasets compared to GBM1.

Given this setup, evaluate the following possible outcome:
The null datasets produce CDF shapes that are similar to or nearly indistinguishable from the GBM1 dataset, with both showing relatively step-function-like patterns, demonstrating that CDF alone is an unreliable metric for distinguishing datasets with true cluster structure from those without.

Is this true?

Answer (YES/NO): YES